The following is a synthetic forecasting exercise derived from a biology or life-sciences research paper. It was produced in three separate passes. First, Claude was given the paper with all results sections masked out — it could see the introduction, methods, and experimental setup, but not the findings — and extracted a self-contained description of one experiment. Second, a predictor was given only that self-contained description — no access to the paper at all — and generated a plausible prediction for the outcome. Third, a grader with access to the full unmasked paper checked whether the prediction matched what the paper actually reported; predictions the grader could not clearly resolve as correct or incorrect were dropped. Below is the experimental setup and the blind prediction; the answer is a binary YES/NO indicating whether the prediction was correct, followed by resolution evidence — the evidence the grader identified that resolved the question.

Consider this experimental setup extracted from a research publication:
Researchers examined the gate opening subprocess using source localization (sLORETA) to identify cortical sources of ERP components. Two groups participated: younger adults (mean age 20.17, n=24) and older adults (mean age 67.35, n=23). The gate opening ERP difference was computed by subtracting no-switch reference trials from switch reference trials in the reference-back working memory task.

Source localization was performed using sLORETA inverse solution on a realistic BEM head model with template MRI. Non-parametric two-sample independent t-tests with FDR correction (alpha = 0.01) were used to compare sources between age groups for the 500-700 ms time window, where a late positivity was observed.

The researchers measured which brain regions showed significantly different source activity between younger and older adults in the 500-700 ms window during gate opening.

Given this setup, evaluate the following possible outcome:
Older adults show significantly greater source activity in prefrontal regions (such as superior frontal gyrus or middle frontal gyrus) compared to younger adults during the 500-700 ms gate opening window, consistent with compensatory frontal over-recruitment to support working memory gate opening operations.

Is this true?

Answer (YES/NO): NO